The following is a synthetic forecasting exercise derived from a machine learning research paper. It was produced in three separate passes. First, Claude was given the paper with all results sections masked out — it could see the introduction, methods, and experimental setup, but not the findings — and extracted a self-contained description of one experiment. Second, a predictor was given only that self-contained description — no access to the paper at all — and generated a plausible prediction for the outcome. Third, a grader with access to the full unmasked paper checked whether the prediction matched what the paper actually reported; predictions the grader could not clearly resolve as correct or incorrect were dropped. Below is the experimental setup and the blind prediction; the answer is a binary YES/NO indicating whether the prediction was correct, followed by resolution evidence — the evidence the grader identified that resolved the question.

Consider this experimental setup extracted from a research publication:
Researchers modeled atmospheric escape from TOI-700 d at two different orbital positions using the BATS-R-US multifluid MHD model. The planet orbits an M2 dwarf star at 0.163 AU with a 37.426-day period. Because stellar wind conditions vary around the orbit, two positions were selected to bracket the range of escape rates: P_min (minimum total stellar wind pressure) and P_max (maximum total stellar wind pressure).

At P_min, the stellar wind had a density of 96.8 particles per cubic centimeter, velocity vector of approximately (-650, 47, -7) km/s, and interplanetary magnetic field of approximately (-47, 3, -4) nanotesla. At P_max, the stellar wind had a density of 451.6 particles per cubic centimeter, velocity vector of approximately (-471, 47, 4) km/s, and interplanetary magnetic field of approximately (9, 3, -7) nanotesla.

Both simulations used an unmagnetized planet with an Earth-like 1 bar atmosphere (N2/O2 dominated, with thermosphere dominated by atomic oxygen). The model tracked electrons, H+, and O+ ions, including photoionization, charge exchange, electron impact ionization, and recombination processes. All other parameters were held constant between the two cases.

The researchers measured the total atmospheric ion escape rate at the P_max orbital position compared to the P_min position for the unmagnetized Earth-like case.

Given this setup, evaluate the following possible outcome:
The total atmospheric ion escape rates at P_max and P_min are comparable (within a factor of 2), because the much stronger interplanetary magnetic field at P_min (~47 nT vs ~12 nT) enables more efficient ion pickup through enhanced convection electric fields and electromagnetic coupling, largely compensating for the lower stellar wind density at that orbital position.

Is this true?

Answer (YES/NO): YES